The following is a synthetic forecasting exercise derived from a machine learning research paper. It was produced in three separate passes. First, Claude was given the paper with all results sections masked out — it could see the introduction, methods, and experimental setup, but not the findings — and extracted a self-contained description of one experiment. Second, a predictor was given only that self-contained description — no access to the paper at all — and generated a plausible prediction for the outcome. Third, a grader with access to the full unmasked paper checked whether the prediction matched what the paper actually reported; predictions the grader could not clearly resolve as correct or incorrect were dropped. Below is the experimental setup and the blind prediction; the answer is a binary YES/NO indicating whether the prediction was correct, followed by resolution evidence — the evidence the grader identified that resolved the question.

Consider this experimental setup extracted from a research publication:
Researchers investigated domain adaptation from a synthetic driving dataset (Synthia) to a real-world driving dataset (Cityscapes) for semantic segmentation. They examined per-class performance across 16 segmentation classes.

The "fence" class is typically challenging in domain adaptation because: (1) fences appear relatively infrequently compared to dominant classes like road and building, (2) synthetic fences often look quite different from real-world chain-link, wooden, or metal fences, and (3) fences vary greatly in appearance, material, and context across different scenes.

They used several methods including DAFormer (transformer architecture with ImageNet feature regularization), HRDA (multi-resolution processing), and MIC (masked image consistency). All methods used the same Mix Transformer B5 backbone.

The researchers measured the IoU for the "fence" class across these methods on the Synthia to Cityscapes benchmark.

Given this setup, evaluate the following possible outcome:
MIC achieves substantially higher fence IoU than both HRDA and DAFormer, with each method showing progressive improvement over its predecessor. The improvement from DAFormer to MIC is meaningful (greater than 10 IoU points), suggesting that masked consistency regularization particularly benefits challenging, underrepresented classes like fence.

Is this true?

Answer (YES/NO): NO